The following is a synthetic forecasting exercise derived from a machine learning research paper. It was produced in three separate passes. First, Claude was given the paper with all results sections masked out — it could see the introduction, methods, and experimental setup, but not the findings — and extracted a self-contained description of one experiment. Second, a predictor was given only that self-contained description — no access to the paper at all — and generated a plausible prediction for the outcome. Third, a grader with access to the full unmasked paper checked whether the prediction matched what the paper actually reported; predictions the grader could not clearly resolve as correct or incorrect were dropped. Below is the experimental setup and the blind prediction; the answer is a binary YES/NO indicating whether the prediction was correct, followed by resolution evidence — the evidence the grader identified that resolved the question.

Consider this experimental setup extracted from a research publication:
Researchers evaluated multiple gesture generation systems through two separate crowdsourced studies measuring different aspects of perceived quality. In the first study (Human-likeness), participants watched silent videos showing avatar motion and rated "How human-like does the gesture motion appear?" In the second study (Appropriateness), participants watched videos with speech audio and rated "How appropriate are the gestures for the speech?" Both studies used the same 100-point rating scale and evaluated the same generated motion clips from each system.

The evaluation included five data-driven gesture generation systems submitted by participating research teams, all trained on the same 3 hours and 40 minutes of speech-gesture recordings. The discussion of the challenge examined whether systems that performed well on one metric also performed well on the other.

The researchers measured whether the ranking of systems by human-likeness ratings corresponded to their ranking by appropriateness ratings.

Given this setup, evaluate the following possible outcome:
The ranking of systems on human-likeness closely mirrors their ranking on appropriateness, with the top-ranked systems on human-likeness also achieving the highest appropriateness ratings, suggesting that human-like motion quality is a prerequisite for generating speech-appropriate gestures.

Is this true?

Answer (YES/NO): NO